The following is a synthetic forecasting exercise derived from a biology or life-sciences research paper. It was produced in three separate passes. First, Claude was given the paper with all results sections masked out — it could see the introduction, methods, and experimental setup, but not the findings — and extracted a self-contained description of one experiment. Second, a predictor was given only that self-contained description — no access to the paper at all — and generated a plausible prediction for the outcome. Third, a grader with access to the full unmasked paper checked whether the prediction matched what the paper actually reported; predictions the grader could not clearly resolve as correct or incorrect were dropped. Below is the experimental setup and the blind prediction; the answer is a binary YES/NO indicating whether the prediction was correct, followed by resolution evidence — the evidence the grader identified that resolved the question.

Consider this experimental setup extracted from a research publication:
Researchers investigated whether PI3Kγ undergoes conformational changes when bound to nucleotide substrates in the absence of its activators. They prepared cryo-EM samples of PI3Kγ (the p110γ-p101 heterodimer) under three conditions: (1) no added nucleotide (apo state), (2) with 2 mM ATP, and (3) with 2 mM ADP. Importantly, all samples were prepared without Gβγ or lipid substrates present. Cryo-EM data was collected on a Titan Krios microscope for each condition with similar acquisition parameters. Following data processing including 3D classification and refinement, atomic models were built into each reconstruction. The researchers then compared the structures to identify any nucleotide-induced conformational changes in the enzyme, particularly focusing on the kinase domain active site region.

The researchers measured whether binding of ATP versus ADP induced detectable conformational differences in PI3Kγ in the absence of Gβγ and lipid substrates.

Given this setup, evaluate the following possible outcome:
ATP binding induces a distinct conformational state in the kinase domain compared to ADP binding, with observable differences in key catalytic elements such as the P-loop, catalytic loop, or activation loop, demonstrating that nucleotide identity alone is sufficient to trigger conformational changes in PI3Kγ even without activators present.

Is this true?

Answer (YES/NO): NO